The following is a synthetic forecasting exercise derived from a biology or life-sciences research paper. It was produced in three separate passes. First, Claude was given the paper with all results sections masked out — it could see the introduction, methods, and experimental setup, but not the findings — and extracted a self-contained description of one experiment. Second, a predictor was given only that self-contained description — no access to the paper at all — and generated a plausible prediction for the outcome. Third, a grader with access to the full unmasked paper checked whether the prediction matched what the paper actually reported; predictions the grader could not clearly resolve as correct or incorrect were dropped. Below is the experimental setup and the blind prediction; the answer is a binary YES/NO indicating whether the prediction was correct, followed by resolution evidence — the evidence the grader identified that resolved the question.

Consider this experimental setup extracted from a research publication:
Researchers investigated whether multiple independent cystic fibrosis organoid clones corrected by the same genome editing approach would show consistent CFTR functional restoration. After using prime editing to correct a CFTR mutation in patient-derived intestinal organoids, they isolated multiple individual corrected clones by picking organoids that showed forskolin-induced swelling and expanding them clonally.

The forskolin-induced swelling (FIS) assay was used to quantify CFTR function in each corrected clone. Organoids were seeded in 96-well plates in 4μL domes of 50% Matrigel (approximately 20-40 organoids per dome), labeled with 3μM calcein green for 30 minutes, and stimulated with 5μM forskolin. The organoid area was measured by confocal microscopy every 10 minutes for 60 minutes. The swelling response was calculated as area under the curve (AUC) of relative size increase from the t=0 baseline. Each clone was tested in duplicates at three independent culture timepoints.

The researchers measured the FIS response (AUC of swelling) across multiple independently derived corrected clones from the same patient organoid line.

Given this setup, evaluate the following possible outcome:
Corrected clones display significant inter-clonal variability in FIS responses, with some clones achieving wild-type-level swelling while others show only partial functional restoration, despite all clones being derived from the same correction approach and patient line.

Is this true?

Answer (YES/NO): NO